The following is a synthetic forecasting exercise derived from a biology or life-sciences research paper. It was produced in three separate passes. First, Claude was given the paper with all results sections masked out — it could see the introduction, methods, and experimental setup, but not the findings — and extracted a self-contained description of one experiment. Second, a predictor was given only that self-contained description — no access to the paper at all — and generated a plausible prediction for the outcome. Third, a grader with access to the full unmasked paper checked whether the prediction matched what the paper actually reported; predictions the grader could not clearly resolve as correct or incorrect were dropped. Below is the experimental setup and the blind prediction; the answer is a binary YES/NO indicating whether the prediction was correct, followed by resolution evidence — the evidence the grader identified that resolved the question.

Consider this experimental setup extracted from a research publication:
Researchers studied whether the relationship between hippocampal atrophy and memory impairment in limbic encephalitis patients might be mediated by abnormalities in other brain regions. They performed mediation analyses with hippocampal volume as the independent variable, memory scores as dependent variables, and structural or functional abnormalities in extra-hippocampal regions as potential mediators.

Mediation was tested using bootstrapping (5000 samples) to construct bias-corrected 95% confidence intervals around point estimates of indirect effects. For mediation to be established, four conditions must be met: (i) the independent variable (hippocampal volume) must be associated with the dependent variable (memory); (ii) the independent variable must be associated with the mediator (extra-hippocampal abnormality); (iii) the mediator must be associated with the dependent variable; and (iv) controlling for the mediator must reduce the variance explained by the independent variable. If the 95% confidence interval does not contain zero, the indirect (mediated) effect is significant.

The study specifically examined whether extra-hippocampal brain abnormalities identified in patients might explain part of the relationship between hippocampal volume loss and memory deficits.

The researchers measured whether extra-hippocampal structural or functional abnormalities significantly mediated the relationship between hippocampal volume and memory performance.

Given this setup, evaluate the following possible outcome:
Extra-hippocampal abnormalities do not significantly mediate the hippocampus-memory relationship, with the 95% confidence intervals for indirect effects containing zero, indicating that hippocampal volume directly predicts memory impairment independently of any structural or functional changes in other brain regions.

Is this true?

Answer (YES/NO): NO